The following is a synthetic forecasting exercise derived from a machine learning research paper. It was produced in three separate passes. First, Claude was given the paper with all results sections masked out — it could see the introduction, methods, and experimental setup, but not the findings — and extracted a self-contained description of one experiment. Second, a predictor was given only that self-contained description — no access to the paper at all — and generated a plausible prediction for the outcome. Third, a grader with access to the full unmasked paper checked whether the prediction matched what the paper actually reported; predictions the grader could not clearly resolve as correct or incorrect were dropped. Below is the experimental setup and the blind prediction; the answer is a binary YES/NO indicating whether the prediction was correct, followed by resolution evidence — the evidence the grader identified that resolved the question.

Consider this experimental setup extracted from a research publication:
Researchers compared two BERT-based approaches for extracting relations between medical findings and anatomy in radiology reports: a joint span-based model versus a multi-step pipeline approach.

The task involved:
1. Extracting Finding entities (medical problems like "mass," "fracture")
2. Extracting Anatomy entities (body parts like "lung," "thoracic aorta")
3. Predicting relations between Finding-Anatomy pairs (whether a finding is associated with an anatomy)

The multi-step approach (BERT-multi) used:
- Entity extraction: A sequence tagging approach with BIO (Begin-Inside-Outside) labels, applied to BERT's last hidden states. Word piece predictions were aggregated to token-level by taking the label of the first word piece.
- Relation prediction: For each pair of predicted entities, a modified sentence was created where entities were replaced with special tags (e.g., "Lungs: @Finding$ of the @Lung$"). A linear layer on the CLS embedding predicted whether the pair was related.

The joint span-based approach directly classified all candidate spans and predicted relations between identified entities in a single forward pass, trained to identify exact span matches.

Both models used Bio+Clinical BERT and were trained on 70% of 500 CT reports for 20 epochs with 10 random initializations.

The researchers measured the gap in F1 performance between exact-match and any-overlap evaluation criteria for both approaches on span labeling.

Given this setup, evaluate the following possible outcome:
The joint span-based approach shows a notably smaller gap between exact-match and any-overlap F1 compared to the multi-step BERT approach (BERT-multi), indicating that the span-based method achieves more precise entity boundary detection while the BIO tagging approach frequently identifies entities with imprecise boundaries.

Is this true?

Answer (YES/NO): YES